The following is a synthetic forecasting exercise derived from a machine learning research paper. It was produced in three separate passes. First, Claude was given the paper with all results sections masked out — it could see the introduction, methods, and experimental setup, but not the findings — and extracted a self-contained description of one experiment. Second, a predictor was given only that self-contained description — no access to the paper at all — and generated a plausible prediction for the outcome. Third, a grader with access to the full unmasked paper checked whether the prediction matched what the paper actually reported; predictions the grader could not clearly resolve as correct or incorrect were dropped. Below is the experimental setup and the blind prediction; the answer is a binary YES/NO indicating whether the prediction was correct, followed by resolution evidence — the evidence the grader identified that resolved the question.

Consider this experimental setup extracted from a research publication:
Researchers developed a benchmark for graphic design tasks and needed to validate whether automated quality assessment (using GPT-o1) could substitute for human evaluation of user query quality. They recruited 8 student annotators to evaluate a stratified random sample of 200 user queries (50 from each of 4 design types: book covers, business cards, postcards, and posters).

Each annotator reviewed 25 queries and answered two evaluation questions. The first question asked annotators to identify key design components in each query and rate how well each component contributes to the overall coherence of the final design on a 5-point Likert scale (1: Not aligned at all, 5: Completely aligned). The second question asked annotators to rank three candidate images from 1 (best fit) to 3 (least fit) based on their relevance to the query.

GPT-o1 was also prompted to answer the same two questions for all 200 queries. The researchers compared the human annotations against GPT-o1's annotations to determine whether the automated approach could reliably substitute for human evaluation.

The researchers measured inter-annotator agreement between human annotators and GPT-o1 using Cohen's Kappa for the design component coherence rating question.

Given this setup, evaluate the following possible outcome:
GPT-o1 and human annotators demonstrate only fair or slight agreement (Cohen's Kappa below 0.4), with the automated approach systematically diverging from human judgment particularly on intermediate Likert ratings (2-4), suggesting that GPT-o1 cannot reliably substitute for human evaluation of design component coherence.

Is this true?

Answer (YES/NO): NO